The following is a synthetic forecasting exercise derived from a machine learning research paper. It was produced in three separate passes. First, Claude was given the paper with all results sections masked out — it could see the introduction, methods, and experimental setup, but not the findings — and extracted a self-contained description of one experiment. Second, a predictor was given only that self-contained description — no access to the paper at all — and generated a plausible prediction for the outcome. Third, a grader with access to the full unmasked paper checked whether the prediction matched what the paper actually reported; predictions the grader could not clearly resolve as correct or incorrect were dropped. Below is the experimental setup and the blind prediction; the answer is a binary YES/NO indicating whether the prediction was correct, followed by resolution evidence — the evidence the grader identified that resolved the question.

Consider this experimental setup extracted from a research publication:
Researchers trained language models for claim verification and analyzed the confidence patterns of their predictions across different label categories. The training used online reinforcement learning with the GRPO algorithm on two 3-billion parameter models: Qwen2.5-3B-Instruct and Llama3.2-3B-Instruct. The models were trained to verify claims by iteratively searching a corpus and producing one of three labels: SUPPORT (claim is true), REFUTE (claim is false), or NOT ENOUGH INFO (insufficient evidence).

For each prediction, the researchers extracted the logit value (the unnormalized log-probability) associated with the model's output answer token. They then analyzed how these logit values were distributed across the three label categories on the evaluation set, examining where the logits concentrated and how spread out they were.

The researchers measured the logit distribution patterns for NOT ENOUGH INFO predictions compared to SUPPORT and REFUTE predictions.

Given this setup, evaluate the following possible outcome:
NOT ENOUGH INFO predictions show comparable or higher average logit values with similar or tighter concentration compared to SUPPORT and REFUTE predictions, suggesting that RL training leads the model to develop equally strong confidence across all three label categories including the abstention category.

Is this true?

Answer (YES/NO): NO